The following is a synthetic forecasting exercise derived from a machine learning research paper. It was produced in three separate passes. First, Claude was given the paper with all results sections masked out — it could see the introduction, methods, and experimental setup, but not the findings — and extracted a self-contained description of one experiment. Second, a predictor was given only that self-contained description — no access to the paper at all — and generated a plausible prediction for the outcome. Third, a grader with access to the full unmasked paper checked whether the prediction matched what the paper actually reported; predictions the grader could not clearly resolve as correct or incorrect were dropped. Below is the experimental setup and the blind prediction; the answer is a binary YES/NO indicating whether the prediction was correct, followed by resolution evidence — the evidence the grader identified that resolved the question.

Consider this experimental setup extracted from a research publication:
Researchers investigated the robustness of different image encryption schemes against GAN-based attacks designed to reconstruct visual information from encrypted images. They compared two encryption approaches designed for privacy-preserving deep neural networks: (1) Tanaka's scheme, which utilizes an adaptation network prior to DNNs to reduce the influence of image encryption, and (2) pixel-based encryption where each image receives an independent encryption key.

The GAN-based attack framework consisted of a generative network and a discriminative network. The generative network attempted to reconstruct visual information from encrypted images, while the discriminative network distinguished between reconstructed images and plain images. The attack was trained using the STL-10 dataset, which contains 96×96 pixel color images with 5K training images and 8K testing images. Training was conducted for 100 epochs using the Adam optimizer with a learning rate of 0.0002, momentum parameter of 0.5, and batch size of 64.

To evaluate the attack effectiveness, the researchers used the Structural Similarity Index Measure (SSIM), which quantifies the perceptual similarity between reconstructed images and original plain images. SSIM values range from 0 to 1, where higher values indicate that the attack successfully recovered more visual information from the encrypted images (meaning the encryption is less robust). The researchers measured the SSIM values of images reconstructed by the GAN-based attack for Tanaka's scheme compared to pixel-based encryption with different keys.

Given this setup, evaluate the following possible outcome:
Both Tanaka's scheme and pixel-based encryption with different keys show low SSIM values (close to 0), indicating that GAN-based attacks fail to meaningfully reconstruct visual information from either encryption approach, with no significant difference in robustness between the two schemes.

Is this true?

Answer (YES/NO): NO